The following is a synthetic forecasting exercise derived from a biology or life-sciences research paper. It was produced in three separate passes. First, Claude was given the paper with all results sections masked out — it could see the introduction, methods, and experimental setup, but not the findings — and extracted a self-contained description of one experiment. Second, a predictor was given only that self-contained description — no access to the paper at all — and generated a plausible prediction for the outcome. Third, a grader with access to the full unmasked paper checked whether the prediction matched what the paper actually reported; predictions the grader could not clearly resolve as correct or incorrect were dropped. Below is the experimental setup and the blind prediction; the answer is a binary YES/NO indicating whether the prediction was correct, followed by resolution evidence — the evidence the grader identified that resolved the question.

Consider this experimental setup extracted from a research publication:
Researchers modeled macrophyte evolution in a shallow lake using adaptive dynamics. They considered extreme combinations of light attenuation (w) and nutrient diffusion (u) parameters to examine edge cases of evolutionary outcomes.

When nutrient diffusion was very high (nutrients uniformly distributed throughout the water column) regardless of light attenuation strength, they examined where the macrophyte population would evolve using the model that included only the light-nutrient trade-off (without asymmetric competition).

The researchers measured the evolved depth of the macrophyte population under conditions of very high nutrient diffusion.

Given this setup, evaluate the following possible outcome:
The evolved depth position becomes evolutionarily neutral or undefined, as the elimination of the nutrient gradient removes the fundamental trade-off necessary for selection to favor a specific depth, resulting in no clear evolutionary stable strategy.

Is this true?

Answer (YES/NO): NO